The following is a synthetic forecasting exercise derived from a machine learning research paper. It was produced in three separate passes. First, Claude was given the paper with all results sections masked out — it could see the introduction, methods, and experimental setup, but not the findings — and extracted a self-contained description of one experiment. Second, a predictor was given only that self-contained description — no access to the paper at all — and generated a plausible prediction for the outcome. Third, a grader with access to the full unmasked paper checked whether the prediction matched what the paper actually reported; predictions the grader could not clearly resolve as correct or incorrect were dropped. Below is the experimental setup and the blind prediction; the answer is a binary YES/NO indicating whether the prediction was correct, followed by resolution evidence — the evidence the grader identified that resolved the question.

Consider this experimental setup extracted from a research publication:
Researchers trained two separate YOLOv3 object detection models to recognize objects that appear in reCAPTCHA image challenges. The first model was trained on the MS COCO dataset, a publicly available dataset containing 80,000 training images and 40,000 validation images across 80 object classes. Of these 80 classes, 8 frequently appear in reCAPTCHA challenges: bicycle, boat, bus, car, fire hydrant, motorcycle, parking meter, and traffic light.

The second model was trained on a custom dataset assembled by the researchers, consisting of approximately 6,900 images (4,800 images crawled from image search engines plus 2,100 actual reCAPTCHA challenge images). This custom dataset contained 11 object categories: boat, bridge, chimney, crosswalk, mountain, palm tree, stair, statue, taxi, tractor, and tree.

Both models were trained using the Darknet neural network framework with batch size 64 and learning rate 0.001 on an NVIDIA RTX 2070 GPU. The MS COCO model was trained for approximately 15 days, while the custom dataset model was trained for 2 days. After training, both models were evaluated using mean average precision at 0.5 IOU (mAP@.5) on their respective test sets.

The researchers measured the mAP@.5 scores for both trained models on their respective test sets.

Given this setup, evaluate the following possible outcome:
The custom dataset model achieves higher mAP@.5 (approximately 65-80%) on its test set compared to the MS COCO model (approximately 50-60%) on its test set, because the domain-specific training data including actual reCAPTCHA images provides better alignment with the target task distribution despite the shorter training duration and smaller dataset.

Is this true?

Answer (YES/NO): NO